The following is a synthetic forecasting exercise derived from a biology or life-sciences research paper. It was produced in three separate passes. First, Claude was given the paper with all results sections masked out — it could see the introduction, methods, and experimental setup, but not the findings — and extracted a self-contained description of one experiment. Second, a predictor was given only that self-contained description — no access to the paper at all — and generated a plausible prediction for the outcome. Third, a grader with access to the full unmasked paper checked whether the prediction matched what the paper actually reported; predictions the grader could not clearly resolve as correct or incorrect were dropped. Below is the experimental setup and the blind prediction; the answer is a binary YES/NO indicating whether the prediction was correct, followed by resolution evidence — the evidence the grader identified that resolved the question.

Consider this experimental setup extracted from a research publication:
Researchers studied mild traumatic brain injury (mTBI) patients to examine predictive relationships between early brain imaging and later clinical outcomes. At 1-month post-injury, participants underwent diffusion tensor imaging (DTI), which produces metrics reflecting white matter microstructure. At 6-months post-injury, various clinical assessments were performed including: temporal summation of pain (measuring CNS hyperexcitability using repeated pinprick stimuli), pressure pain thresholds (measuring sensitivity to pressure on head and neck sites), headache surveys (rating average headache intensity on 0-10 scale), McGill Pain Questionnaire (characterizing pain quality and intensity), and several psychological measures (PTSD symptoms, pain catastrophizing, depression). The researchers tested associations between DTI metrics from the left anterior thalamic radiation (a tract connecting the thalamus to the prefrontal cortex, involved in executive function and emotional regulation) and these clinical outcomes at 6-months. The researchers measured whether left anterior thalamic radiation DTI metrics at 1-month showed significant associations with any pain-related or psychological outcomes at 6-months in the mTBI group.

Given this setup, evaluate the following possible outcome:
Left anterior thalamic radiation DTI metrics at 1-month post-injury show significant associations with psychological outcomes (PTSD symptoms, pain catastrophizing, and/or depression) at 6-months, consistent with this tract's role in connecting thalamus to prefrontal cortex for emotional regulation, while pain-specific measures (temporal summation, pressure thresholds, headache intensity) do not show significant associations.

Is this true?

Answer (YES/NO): NO